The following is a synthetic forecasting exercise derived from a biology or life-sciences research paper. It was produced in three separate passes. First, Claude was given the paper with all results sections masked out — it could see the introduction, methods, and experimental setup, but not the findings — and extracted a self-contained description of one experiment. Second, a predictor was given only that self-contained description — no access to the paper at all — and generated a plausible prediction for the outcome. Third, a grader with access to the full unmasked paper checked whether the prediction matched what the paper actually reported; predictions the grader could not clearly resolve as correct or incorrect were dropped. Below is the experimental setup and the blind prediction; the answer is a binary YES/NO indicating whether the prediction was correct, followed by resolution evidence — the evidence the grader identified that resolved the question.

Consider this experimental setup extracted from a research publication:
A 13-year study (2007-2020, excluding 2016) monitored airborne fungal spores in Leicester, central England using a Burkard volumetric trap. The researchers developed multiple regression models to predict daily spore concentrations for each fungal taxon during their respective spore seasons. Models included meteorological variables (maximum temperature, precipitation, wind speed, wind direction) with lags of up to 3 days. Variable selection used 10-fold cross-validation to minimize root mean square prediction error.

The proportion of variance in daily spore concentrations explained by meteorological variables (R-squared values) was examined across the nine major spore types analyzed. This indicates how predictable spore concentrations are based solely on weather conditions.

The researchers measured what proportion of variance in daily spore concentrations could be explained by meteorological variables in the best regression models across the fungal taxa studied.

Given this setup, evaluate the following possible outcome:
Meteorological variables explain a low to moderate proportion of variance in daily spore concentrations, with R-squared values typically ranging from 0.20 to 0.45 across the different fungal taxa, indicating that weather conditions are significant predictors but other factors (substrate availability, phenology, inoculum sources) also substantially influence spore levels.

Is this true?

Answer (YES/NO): NO